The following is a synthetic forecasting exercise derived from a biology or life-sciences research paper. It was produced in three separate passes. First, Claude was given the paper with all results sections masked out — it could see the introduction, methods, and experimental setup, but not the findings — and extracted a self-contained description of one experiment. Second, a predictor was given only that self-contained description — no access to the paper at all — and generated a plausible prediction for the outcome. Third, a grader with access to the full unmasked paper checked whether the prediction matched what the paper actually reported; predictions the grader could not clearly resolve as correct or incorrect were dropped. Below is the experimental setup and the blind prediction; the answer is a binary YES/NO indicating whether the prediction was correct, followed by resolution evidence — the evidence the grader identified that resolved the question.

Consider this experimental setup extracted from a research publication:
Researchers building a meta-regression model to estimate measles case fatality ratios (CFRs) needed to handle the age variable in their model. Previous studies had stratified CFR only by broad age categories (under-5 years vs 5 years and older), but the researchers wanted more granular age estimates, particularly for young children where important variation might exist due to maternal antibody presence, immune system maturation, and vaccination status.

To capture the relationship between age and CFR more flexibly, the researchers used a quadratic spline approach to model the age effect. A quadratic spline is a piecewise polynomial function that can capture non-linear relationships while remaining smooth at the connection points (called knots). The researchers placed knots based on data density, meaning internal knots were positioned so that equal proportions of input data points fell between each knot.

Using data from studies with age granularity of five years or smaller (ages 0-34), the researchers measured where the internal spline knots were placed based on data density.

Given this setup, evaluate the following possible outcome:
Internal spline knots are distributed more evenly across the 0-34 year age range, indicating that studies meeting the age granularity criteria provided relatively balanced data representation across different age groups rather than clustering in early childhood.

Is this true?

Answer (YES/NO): NO